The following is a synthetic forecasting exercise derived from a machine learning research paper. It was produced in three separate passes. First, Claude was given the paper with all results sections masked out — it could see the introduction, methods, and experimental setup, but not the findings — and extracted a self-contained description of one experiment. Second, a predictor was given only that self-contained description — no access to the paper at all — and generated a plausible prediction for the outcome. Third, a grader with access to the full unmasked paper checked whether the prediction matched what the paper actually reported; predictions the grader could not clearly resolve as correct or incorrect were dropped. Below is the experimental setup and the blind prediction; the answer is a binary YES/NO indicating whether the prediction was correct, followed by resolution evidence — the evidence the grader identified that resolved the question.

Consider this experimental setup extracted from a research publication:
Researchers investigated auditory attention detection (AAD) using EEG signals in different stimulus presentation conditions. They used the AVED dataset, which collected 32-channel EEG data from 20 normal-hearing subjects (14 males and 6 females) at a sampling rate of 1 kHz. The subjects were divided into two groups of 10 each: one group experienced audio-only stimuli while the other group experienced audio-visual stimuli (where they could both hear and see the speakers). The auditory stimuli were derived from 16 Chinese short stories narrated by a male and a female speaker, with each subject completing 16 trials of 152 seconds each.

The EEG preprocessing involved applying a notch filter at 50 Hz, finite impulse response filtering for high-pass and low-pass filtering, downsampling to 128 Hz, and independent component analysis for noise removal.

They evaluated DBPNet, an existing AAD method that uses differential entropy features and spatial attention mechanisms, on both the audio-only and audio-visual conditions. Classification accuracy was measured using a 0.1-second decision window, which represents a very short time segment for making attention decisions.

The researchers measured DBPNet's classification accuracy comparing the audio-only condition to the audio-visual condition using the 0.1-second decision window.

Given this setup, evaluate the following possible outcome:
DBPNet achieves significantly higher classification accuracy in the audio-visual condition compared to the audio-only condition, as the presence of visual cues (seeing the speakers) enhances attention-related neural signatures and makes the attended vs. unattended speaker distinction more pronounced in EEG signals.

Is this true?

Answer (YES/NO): NO